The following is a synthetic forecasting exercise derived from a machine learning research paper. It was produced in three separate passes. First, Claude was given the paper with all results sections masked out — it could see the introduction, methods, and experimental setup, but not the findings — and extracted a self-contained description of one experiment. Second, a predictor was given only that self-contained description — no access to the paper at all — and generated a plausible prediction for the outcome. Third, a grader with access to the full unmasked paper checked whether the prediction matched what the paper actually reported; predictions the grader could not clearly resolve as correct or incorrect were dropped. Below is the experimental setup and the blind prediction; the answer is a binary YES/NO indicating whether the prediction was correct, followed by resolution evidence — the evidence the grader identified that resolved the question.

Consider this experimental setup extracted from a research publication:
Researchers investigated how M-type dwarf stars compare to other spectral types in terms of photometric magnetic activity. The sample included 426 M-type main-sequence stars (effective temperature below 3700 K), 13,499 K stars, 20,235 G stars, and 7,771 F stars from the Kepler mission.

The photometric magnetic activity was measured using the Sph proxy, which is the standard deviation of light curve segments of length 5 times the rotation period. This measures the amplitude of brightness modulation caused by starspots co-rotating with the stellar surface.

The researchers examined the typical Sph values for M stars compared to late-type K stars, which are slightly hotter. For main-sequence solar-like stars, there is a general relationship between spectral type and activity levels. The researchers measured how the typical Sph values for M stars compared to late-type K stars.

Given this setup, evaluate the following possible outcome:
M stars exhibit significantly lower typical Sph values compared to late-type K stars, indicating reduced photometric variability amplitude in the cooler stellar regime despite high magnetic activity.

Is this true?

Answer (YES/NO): NO